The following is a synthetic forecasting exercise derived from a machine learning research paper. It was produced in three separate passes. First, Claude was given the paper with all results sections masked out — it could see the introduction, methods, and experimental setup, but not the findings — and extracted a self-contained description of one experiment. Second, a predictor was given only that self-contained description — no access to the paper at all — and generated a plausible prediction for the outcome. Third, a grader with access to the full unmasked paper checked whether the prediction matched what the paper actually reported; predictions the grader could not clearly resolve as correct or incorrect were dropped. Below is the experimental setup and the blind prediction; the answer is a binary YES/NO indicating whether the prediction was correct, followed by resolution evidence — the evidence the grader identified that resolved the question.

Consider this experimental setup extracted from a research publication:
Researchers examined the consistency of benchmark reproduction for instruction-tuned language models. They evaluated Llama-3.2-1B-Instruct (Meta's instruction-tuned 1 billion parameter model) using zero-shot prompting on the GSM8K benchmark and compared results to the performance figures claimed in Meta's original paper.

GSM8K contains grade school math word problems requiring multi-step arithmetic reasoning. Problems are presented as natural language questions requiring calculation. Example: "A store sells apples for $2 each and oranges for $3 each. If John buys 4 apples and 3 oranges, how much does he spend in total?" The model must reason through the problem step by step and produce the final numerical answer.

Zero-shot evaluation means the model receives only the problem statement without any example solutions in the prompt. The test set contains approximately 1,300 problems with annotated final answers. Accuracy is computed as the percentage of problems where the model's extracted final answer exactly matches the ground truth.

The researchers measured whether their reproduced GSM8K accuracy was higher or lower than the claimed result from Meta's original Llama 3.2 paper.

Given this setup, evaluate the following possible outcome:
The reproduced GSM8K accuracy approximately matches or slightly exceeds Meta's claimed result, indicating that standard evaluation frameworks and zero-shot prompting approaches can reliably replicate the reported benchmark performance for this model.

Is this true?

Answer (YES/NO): YES